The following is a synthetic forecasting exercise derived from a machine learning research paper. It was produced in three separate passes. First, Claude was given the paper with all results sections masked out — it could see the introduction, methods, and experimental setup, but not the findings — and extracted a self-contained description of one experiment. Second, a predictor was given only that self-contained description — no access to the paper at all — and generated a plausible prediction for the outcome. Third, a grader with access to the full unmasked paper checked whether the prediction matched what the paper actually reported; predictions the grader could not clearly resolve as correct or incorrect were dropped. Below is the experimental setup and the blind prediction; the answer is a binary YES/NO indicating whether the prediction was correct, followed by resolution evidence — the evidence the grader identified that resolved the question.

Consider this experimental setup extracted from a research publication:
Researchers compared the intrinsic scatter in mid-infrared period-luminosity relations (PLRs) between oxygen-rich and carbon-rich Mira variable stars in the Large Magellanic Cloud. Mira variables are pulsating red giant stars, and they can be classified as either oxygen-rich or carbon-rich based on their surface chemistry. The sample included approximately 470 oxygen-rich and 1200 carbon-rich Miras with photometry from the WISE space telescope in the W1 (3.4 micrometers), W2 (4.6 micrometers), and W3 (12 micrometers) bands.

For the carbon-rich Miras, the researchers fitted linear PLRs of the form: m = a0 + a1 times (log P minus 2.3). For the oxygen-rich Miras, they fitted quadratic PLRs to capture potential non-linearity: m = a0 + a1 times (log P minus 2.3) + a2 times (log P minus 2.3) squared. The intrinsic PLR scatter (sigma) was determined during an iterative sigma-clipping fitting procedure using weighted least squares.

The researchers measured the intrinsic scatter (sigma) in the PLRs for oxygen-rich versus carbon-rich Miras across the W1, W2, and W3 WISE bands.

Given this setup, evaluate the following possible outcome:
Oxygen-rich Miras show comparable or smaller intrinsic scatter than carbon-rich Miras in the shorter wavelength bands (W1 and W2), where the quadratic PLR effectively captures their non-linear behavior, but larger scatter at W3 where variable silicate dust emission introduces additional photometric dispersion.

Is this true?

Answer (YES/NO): NO